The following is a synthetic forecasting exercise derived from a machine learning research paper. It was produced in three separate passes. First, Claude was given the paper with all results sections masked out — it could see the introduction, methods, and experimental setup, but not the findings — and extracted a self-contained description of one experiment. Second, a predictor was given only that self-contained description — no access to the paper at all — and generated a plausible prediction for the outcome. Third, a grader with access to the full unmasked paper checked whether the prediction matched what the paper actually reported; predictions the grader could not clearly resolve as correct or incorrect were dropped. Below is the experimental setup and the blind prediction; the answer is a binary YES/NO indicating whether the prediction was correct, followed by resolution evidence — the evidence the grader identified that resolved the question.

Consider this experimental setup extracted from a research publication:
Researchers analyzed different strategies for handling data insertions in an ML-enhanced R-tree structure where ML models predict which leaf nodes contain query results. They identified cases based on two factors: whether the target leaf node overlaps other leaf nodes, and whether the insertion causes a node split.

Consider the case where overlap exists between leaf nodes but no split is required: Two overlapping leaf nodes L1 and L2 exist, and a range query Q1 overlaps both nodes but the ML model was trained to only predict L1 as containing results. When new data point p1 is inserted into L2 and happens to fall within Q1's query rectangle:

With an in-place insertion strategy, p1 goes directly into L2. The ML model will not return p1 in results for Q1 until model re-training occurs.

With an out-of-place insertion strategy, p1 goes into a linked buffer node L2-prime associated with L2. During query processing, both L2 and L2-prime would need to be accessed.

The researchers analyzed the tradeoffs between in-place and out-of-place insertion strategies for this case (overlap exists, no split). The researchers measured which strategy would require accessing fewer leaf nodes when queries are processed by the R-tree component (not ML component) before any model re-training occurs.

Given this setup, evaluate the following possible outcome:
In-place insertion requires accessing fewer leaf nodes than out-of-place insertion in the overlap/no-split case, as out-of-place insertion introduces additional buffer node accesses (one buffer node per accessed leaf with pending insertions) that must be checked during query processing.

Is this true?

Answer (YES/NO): YES